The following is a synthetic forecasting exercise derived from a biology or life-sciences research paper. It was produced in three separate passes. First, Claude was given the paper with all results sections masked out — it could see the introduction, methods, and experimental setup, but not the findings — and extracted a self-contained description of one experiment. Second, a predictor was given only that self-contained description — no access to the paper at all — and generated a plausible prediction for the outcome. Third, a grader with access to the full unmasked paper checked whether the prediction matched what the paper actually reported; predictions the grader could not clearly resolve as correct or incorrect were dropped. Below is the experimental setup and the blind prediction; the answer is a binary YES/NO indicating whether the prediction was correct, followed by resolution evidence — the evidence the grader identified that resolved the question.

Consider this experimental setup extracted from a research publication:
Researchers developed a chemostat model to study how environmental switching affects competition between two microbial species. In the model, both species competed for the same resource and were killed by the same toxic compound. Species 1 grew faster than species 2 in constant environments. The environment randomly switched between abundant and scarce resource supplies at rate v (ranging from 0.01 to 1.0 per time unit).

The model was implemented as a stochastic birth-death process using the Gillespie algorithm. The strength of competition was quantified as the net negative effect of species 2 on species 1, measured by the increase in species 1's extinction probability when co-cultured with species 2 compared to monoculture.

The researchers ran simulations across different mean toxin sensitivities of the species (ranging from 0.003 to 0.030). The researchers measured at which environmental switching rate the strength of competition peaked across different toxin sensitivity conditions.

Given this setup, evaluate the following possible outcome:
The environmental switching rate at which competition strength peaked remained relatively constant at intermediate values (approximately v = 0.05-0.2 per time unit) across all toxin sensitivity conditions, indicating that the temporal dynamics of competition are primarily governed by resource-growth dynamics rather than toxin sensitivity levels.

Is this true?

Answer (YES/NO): NO